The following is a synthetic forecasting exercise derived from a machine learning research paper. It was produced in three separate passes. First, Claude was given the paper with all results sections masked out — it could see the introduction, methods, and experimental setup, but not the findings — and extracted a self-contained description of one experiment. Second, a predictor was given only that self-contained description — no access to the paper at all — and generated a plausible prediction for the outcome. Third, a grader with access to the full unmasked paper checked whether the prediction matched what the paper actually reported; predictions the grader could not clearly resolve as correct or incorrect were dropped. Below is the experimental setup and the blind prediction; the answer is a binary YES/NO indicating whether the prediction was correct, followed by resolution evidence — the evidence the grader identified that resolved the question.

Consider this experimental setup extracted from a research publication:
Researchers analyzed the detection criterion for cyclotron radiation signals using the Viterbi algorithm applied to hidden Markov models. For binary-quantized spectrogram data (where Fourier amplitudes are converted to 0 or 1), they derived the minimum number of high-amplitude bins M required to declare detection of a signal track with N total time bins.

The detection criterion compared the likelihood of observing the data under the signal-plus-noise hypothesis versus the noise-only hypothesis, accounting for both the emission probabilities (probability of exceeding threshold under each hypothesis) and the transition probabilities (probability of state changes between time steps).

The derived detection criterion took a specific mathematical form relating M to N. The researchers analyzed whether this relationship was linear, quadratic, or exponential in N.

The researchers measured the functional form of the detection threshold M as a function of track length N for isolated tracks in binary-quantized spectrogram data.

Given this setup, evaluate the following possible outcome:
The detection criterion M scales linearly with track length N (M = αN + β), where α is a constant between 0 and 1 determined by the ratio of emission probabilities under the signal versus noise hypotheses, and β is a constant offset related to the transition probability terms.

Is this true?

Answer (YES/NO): NO